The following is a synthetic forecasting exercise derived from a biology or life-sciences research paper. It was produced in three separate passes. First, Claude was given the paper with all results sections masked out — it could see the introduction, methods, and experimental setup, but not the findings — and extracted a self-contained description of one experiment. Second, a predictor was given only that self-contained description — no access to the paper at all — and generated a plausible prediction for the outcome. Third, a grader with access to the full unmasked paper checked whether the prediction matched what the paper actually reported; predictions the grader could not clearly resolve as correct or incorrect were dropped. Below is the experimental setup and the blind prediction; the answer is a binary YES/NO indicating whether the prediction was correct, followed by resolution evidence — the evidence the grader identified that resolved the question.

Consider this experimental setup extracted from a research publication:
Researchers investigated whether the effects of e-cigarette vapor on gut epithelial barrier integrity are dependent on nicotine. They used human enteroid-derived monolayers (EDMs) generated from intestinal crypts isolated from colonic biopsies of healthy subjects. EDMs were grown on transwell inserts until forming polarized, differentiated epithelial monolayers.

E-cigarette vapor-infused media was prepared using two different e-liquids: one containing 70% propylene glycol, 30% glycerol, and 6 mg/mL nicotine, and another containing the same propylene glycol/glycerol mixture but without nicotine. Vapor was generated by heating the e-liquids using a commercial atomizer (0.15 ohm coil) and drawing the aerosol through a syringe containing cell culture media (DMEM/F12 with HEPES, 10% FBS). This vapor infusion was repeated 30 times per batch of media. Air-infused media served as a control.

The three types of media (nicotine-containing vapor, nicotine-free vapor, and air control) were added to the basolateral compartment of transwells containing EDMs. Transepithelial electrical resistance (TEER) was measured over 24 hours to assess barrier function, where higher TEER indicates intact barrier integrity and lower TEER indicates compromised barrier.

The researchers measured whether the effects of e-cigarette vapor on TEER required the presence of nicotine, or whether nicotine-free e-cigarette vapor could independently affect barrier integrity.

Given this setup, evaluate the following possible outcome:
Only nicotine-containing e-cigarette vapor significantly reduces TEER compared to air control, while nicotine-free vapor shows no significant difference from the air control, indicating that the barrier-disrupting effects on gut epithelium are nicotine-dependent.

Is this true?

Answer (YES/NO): NO